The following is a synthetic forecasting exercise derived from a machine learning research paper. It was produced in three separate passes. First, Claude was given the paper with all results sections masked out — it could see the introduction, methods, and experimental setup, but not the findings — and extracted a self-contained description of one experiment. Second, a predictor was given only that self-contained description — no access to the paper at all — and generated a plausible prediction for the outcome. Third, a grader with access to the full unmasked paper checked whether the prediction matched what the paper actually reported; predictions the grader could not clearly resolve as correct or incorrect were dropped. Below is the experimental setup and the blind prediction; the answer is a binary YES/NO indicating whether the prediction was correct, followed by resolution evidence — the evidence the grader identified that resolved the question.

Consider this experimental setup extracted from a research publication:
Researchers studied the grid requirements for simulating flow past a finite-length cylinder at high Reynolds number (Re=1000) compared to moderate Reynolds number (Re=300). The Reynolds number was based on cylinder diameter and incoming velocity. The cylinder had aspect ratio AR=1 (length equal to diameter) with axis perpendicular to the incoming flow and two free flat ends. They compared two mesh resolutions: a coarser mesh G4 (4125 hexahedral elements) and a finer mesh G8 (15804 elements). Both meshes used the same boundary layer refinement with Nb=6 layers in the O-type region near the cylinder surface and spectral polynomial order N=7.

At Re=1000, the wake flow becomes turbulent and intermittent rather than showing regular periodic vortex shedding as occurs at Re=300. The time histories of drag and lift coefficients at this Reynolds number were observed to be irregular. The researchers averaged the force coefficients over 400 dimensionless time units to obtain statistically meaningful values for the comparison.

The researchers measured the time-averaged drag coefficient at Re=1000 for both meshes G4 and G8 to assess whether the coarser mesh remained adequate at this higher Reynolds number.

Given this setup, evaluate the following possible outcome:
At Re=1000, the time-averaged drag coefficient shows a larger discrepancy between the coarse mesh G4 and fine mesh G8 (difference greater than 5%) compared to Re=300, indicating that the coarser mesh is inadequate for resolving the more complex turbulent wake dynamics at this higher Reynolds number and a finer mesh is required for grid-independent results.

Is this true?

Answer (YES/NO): NO